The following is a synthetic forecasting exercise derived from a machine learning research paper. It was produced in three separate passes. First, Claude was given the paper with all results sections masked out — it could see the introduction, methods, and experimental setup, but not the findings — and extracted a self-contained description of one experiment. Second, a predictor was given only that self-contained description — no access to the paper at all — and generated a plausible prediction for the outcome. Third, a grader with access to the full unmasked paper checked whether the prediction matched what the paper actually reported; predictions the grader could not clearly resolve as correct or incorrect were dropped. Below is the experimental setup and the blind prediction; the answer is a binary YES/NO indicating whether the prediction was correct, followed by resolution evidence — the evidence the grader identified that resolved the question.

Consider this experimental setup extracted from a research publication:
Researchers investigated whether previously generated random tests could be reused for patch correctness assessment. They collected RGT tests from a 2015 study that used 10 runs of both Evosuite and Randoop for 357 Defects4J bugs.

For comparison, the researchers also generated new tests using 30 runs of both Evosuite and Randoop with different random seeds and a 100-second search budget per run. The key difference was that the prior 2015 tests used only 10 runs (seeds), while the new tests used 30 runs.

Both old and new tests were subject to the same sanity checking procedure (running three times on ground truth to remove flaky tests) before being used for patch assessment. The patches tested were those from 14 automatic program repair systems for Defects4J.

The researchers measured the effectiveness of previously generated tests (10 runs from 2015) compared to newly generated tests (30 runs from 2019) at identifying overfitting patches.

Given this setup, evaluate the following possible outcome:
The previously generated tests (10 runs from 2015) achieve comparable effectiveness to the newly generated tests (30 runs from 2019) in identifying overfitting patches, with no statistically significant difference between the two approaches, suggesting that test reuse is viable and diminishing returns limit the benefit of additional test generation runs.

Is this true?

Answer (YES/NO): NO